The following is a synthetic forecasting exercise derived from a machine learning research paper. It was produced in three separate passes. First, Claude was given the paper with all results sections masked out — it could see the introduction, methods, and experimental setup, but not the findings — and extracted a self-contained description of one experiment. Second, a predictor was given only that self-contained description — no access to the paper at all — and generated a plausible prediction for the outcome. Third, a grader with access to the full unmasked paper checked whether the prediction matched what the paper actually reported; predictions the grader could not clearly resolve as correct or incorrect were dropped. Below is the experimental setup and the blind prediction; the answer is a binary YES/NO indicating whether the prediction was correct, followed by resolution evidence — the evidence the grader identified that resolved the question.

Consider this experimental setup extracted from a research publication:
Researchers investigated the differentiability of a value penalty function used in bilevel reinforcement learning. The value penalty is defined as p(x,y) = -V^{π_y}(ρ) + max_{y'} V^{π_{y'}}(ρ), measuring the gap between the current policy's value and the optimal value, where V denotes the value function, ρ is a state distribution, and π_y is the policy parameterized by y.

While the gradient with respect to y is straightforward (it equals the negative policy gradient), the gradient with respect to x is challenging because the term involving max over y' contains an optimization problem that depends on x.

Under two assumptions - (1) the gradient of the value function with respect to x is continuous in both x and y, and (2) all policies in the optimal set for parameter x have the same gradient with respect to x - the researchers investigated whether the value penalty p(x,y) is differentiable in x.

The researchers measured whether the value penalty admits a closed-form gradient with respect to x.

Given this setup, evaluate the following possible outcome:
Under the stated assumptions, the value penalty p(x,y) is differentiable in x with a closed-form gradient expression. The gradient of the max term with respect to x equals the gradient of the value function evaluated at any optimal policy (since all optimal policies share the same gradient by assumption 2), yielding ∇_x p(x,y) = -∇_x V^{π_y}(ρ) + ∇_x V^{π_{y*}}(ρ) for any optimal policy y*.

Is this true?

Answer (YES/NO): YES